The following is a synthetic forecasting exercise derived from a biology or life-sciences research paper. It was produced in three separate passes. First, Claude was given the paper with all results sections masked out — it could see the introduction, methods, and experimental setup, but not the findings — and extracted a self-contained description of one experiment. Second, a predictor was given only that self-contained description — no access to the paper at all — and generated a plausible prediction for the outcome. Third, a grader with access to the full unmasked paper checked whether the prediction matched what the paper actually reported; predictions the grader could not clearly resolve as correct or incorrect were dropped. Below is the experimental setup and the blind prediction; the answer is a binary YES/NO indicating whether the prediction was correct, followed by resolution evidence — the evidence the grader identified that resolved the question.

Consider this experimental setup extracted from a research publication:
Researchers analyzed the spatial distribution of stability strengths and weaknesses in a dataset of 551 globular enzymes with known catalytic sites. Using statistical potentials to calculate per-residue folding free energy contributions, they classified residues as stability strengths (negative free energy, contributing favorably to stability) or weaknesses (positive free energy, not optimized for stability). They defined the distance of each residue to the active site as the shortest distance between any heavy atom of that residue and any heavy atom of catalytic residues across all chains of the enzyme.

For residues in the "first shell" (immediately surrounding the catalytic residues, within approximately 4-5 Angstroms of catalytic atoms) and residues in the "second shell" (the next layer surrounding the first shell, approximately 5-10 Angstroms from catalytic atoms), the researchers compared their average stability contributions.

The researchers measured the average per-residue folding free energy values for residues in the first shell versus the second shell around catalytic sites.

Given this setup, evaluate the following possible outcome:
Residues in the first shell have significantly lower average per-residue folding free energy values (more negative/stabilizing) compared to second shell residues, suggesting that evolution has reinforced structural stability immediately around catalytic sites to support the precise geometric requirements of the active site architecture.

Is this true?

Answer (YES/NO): YES